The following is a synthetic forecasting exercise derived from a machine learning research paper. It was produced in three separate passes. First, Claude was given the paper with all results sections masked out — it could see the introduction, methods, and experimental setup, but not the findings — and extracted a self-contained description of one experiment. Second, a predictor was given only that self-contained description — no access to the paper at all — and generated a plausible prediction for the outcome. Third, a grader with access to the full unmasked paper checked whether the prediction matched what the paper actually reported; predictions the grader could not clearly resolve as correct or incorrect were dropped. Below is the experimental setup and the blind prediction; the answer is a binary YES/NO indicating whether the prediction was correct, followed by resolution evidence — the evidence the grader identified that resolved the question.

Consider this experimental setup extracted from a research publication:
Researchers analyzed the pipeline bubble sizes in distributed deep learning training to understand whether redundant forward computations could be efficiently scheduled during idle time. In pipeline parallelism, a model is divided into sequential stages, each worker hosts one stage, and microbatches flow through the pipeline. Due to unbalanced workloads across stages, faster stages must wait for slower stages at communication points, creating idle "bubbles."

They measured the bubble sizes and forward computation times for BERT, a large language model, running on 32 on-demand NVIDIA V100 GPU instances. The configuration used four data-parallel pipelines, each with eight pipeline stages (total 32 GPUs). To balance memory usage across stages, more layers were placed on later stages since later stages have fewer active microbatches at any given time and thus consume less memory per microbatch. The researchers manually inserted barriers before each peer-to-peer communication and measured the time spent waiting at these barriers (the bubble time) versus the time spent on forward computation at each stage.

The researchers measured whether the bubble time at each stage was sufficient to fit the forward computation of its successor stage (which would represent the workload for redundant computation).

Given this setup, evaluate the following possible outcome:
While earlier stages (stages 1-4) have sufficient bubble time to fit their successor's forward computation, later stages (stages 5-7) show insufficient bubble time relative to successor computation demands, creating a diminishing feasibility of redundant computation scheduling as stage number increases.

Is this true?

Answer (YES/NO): NO